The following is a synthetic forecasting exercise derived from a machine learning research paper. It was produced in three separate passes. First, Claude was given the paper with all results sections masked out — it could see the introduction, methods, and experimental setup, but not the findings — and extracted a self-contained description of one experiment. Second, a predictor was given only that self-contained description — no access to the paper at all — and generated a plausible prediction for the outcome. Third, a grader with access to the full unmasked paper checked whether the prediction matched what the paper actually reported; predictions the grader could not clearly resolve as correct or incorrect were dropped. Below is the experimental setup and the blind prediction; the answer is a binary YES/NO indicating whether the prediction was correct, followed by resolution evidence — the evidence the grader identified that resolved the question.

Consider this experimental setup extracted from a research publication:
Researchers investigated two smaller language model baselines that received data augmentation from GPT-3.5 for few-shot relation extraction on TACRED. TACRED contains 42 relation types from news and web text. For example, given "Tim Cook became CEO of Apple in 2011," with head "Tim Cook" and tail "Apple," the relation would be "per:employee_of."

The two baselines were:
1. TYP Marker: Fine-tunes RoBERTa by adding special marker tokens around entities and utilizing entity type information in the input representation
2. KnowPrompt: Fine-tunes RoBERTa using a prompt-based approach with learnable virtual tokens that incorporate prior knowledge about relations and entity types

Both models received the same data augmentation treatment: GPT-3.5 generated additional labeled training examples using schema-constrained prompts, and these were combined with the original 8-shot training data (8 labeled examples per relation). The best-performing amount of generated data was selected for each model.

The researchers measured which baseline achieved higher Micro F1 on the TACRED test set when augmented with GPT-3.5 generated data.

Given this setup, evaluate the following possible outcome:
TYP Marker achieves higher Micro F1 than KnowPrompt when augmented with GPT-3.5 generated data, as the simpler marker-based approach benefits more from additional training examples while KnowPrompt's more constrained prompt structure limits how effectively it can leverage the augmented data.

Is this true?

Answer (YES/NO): NO